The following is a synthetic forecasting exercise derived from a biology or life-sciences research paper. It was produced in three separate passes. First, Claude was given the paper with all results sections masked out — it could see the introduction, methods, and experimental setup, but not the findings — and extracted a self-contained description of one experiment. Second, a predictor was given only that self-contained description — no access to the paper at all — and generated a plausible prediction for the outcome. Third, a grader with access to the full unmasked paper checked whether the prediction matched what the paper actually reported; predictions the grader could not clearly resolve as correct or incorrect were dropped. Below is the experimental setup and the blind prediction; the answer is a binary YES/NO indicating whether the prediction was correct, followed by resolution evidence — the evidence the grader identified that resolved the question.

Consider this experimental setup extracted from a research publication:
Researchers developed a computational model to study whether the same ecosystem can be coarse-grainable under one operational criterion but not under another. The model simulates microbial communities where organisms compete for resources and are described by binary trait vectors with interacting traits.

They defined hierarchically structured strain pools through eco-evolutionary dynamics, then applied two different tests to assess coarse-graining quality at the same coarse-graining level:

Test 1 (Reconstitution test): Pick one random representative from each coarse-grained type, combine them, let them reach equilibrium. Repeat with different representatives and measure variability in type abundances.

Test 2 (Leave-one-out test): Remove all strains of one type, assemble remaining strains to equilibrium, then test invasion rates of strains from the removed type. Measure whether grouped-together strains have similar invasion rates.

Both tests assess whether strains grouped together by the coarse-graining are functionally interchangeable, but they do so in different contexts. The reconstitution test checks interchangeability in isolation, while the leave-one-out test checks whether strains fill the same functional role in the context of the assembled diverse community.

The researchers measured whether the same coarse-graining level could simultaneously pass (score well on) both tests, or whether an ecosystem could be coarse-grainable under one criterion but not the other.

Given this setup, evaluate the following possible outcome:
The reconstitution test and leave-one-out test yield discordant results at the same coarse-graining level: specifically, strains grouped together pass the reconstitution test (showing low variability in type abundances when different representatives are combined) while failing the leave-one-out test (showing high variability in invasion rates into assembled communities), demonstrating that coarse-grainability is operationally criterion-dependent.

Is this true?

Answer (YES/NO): NO